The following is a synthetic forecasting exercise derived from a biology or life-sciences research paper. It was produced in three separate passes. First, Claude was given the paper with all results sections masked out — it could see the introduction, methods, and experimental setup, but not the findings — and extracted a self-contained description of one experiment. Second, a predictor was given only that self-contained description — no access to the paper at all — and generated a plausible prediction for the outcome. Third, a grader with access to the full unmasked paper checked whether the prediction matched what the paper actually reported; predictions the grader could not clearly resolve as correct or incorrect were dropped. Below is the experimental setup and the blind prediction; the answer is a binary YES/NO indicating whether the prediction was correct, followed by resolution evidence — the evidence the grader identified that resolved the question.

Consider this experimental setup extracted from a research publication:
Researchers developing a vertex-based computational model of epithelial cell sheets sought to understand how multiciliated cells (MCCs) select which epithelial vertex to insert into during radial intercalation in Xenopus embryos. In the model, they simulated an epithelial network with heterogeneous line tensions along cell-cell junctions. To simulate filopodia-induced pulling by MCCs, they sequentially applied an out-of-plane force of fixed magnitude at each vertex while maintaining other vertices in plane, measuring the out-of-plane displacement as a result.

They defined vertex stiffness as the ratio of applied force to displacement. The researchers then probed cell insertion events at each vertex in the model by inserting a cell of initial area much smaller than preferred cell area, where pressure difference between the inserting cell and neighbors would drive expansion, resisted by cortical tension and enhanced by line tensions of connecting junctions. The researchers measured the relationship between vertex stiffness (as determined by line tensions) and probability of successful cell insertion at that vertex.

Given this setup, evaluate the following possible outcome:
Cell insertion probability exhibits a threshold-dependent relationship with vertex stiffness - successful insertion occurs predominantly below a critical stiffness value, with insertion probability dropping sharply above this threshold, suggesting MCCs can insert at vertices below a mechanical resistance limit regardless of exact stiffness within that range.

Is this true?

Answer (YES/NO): NO